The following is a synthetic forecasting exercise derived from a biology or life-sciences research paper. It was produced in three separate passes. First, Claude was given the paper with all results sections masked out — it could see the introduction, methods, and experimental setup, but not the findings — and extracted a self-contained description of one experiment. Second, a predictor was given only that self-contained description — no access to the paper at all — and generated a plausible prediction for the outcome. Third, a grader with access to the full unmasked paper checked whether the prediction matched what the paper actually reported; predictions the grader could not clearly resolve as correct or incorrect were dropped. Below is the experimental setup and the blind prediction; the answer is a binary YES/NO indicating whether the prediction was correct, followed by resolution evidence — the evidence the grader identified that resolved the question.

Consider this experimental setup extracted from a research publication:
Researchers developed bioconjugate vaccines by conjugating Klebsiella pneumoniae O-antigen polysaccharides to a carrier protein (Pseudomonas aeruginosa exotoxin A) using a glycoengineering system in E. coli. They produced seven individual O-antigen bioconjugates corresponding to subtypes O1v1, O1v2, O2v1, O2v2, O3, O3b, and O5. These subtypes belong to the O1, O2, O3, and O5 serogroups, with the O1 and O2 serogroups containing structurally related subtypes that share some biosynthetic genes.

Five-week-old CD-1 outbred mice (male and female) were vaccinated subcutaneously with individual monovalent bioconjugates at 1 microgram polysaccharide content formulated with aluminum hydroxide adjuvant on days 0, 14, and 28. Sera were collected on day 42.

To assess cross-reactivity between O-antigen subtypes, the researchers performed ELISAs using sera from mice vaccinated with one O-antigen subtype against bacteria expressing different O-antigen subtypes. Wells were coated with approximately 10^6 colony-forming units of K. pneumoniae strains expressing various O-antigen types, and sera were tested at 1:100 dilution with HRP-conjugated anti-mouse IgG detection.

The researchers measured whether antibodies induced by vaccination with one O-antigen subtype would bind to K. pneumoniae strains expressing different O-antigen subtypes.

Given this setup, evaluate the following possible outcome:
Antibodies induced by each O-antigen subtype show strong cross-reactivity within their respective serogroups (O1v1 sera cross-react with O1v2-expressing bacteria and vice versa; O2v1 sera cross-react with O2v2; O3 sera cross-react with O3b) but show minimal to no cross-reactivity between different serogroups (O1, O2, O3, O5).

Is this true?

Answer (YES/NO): NO